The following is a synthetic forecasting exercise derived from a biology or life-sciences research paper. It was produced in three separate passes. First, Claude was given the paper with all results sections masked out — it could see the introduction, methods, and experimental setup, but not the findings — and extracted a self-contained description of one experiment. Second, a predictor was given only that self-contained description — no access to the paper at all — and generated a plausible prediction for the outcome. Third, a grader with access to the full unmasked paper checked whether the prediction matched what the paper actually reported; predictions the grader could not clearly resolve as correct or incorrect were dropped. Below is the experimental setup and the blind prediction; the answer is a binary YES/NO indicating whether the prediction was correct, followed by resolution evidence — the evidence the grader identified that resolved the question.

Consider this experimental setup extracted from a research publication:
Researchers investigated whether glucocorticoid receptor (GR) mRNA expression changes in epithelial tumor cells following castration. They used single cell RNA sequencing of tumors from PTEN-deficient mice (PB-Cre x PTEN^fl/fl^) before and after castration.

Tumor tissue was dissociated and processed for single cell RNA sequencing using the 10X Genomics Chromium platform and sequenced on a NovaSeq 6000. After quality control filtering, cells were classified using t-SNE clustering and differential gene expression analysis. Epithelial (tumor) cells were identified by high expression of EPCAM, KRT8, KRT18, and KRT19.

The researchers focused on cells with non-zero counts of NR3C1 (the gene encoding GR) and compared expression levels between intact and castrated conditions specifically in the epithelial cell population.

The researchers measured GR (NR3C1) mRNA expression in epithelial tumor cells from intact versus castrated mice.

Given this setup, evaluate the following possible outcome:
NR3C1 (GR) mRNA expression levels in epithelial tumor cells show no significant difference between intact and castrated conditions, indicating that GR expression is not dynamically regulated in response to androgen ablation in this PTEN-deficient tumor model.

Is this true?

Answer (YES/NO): NO